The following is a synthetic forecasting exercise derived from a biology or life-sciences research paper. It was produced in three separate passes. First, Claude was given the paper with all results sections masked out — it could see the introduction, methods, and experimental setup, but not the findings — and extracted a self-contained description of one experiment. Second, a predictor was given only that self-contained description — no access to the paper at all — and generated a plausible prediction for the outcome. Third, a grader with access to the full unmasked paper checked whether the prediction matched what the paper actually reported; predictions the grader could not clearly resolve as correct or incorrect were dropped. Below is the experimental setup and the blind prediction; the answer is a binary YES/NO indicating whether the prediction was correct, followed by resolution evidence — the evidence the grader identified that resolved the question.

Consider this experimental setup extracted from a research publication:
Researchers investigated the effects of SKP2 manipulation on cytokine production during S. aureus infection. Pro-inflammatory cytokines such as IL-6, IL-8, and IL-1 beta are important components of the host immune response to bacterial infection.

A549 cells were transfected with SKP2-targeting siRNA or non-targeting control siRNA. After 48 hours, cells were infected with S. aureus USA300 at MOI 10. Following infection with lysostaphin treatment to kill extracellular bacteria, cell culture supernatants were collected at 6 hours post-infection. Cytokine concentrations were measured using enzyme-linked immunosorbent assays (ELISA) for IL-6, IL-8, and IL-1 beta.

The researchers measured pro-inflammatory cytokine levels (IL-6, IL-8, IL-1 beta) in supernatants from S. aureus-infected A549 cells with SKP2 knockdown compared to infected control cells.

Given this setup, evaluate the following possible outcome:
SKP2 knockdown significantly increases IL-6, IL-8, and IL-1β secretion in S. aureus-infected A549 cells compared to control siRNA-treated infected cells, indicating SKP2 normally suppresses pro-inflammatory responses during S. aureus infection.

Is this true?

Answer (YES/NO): NO